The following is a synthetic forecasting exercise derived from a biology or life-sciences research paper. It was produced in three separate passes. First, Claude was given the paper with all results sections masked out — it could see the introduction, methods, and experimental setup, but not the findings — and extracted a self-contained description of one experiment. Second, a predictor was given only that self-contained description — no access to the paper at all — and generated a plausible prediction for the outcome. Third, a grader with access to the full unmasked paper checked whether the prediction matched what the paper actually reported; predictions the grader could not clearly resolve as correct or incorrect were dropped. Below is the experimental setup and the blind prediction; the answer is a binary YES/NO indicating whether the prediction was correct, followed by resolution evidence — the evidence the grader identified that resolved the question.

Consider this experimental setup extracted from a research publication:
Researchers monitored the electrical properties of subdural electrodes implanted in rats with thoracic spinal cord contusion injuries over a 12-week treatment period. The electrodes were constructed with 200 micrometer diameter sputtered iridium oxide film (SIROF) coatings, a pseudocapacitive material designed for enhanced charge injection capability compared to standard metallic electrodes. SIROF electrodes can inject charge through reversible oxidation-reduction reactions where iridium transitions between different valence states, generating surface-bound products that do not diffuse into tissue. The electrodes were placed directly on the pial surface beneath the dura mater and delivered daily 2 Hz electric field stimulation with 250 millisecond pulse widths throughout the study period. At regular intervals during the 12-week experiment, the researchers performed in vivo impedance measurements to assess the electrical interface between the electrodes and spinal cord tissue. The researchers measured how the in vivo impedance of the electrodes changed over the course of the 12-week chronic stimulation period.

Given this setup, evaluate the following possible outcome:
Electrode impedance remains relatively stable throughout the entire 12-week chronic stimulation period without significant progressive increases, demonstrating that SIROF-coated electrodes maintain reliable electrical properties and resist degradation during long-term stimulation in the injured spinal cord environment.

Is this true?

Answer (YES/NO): NO